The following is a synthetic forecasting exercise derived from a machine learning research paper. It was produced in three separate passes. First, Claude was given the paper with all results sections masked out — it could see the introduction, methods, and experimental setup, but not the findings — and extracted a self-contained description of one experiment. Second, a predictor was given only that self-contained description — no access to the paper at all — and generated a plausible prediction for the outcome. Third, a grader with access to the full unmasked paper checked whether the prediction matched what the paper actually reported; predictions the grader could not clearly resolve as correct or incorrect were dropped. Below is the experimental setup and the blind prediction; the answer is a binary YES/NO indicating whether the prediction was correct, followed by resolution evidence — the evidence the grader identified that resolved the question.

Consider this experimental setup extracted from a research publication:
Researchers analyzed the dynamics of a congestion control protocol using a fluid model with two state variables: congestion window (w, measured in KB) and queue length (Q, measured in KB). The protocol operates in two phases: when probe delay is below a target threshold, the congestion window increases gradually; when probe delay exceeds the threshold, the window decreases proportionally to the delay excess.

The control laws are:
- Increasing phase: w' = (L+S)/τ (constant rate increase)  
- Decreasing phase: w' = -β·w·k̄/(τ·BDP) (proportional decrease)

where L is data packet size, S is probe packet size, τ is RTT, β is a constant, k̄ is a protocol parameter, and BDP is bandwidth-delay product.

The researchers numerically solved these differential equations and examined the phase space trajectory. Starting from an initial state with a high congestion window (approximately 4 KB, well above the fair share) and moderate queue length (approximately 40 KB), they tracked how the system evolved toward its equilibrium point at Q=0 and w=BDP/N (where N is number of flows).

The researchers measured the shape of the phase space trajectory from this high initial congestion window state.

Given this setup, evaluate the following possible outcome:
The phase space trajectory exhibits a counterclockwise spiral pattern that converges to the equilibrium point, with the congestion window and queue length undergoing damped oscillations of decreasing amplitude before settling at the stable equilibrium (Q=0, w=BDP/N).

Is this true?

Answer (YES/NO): YES